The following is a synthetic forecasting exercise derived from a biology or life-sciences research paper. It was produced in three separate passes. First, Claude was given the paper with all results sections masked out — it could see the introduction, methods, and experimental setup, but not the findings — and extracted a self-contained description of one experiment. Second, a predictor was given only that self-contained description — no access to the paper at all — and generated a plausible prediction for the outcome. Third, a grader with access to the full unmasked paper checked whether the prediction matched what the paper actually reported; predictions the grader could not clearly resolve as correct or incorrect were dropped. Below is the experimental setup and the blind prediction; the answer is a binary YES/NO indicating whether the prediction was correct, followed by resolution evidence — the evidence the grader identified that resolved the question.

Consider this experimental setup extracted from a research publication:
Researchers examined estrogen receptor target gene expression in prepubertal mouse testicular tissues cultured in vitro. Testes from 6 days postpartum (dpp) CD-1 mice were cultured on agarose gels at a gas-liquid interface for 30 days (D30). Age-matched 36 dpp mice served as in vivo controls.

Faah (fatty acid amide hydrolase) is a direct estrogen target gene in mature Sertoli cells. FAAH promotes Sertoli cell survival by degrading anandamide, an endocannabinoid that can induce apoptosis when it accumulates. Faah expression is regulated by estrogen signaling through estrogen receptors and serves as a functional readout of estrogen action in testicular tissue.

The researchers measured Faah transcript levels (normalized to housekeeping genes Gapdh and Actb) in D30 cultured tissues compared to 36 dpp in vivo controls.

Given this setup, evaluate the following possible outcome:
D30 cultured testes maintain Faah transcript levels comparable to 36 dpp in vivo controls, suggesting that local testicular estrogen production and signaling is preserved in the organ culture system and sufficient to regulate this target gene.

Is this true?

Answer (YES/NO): NO